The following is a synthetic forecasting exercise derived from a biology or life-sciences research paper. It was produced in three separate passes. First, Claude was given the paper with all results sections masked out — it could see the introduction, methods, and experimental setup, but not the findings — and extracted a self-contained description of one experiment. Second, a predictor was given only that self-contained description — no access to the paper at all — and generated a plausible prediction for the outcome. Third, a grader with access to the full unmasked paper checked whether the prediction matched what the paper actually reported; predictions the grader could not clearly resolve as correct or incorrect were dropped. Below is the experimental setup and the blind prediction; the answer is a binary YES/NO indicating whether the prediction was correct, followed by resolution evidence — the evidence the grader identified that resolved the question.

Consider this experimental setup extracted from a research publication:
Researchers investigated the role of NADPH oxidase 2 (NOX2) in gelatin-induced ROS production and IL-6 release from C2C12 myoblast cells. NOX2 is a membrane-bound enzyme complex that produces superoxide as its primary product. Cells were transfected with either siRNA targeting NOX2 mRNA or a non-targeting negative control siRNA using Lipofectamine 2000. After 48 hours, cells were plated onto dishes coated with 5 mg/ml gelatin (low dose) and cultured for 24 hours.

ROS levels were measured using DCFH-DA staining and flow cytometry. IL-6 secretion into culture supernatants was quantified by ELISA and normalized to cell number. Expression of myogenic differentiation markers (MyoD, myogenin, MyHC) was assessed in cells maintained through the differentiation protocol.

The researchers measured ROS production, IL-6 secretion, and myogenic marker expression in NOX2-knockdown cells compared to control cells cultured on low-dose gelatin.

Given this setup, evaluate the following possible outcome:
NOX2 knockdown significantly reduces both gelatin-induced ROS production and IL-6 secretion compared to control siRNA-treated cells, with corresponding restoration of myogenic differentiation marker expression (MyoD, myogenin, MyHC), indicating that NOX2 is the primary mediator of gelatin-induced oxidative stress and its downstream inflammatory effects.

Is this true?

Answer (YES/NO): NO